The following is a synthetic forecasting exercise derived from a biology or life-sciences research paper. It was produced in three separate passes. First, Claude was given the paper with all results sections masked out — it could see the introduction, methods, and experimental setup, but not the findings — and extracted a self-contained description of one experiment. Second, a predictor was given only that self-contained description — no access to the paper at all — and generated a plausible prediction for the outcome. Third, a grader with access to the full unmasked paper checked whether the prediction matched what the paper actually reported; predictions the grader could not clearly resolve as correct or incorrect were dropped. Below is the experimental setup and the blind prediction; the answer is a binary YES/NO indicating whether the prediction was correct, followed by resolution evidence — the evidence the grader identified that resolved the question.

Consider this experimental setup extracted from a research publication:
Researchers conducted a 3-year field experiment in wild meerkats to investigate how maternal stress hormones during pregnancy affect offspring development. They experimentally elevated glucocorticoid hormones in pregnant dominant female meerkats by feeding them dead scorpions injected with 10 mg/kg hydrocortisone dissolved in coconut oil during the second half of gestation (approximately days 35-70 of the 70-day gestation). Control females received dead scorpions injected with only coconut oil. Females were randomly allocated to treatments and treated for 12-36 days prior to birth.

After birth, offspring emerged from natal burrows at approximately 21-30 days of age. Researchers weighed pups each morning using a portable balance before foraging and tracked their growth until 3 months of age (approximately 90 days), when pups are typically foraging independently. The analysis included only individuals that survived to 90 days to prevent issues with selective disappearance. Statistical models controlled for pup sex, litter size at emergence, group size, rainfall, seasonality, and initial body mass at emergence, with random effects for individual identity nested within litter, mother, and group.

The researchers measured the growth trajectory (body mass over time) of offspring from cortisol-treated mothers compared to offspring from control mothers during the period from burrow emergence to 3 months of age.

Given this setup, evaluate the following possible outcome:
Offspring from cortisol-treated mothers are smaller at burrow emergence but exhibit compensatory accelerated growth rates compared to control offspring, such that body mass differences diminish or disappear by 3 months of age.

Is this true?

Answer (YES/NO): NO